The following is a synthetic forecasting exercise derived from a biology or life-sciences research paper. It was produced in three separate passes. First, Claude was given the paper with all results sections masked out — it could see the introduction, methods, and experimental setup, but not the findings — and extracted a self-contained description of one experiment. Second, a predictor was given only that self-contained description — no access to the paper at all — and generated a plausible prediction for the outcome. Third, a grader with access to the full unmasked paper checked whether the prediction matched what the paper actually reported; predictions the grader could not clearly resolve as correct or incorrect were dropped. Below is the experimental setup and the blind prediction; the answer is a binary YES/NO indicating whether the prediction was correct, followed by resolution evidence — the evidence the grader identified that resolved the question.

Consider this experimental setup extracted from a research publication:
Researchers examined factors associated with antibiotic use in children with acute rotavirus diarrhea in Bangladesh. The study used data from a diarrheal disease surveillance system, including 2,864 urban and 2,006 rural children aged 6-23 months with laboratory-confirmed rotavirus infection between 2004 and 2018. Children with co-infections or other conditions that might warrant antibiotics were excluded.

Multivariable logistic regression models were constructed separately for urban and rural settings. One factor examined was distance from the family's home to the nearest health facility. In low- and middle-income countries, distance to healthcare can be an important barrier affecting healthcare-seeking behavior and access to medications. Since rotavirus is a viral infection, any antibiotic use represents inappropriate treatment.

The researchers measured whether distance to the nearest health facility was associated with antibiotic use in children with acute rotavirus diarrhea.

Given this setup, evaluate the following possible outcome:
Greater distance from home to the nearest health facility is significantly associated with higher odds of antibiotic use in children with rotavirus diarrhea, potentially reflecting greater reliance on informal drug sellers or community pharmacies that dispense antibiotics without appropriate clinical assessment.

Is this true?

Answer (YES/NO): YES